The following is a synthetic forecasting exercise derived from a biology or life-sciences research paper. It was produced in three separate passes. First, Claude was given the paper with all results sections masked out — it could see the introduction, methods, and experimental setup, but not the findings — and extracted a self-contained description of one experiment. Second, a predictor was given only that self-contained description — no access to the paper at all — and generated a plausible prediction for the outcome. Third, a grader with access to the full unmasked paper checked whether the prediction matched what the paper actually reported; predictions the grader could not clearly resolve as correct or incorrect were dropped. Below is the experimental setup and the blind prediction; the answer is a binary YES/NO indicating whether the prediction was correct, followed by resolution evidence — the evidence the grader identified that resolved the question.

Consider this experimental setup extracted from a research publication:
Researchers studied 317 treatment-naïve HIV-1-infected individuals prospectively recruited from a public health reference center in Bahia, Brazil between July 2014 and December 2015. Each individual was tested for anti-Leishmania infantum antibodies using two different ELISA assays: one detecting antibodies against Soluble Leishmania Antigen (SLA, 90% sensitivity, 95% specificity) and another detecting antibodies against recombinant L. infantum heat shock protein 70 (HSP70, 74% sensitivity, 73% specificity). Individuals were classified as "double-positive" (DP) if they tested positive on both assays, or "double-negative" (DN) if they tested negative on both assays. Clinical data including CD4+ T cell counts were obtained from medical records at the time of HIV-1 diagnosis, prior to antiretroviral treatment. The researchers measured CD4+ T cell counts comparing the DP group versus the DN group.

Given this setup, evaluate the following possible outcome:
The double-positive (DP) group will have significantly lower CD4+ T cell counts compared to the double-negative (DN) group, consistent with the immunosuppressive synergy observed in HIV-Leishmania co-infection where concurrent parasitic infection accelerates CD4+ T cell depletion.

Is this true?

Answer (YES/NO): YES